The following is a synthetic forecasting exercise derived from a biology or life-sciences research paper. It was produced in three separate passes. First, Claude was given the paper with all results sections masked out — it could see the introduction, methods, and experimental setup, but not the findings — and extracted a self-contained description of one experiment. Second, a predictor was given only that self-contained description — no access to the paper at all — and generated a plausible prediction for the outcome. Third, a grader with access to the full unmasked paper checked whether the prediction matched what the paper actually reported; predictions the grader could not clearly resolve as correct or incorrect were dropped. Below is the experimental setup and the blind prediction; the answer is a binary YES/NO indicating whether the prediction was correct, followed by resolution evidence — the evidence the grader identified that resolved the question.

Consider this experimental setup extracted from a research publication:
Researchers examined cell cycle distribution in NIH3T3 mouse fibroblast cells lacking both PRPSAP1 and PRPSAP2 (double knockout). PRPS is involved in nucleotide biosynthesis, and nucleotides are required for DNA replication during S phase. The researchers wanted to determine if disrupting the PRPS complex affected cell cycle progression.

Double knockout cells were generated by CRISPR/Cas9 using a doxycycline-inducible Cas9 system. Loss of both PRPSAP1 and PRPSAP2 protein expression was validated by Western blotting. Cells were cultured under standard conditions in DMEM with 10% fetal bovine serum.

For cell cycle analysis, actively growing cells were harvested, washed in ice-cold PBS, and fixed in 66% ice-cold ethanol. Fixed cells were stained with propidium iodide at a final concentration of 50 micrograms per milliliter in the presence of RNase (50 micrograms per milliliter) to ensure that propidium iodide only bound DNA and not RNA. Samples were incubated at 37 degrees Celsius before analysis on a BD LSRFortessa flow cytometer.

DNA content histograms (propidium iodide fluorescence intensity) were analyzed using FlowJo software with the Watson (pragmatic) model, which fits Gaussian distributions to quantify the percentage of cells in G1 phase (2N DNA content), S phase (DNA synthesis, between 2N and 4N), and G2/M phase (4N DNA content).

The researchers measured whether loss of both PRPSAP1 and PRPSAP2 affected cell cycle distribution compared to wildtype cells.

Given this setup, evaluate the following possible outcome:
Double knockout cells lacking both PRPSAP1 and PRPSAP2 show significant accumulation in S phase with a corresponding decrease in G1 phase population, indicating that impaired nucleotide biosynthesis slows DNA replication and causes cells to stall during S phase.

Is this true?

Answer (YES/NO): NO